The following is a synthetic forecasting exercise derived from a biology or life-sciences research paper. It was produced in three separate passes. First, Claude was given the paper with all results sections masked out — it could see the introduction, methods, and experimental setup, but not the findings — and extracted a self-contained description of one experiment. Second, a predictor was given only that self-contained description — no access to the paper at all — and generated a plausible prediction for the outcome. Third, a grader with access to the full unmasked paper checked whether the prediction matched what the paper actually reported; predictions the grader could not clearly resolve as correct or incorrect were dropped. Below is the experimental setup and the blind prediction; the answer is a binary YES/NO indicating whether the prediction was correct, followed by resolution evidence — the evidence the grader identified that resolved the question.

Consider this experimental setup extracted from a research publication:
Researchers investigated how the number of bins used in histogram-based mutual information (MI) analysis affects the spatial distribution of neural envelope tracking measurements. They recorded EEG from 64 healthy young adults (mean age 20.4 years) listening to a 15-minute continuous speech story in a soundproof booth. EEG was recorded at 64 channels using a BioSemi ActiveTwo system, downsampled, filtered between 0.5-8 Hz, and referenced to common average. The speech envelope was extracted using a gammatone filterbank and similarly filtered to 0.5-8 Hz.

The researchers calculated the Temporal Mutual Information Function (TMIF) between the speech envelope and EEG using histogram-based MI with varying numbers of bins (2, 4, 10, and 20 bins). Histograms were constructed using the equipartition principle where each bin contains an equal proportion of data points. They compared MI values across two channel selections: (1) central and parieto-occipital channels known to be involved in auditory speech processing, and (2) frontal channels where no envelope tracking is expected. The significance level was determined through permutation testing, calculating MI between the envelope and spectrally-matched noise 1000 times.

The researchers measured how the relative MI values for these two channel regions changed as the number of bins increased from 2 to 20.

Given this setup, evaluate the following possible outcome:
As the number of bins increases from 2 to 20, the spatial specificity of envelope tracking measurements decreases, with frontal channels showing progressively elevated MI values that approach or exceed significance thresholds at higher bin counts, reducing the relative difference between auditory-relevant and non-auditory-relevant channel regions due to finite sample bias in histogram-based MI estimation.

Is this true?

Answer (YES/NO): YES